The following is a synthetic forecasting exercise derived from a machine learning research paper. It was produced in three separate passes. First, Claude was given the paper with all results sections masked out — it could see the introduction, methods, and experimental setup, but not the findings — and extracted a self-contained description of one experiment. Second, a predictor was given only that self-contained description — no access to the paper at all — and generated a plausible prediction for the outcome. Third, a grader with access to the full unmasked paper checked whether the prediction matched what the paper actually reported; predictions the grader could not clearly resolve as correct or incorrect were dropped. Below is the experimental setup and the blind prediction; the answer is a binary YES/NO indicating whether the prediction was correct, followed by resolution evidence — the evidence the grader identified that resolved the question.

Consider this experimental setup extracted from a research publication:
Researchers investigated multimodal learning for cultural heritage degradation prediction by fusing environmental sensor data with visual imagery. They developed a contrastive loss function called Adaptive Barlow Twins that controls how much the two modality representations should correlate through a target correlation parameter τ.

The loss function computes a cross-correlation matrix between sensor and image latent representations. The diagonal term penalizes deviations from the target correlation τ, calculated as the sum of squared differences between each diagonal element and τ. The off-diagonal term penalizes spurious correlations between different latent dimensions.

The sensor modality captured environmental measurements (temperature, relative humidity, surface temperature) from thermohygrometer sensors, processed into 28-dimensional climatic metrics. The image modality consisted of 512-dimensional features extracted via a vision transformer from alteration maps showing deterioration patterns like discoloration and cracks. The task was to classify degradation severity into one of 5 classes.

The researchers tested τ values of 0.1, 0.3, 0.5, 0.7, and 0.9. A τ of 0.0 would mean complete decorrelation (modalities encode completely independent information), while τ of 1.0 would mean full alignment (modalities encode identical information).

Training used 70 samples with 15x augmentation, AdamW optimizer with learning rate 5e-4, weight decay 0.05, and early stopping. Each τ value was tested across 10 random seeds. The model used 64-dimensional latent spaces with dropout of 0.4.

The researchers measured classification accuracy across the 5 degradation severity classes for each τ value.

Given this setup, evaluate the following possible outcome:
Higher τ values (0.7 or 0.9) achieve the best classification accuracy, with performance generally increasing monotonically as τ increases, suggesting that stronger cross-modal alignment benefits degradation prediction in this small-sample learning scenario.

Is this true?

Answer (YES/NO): NO